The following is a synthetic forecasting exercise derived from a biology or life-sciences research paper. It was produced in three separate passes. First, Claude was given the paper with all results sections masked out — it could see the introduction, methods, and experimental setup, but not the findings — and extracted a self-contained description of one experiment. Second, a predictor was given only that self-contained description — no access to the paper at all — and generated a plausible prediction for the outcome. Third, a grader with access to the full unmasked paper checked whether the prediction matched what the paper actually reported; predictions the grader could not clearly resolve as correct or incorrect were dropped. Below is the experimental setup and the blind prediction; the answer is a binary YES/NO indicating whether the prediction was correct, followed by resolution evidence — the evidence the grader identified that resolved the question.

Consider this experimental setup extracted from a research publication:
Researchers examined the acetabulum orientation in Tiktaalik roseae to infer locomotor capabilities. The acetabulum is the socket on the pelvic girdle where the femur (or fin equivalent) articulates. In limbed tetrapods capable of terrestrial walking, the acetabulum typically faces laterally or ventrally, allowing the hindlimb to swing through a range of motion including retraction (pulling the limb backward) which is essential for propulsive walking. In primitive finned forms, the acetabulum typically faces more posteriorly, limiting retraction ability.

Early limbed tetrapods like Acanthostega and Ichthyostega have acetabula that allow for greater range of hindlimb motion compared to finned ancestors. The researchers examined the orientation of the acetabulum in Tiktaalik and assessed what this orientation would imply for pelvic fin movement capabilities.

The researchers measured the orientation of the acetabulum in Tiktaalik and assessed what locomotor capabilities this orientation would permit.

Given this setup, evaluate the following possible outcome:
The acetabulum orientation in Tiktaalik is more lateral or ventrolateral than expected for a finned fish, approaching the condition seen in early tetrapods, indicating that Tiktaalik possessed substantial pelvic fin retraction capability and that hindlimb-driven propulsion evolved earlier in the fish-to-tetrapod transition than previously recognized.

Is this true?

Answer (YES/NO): NO